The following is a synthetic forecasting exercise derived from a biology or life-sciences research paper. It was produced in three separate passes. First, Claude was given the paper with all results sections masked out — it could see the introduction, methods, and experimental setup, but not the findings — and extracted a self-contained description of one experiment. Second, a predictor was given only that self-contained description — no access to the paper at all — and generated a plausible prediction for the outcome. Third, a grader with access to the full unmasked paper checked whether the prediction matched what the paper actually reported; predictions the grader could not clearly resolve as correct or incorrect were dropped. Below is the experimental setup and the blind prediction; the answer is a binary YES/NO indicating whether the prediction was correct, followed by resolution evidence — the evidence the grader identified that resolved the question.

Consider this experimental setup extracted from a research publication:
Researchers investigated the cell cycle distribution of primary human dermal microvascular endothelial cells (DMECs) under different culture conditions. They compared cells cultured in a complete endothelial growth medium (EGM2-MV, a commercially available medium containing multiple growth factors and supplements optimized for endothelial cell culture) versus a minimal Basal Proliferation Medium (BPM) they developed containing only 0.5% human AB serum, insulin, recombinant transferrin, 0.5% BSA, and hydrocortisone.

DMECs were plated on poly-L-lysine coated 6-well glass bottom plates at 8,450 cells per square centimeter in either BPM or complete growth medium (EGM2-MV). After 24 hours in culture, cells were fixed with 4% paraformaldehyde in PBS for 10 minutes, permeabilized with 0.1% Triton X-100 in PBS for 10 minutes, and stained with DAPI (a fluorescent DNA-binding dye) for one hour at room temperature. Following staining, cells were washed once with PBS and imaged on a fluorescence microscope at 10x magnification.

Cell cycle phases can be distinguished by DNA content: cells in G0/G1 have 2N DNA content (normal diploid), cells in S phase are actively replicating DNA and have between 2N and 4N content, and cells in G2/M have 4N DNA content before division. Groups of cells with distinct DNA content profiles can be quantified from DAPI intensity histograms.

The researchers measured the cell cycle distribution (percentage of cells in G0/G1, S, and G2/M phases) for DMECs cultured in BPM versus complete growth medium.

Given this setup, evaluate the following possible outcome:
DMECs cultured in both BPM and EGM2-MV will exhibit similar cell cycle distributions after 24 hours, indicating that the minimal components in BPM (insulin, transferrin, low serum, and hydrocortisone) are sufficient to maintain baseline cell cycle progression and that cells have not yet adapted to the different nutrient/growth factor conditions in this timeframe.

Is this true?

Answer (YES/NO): NO